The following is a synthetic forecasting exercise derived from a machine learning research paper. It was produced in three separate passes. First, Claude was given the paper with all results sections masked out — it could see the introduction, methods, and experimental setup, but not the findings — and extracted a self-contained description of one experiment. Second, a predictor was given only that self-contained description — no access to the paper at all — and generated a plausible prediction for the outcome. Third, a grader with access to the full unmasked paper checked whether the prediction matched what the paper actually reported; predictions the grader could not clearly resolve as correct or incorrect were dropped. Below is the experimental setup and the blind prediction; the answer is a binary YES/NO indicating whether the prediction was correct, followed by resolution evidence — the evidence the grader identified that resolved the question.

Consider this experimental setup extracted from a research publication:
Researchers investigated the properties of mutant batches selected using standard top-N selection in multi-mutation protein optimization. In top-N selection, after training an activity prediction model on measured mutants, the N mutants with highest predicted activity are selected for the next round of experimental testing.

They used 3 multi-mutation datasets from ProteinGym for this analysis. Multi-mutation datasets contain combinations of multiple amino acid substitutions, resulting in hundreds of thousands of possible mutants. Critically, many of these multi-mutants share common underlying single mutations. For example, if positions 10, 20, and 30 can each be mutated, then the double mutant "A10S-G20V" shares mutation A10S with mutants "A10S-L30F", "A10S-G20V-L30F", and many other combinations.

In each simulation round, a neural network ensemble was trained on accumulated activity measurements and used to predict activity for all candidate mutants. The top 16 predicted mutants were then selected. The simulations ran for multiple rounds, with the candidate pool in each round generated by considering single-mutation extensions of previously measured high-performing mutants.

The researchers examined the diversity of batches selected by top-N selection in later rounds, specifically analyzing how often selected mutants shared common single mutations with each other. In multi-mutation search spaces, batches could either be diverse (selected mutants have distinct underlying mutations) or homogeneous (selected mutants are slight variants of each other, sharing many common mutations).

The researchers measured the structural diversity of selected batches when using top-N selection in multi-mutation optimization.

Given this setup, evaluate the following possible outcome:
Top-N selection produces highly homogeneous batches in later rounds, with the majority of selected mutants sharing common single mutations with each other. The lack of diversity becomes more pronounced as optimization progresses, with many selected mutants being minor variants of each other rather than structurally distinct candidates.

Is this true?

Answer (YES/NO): YES